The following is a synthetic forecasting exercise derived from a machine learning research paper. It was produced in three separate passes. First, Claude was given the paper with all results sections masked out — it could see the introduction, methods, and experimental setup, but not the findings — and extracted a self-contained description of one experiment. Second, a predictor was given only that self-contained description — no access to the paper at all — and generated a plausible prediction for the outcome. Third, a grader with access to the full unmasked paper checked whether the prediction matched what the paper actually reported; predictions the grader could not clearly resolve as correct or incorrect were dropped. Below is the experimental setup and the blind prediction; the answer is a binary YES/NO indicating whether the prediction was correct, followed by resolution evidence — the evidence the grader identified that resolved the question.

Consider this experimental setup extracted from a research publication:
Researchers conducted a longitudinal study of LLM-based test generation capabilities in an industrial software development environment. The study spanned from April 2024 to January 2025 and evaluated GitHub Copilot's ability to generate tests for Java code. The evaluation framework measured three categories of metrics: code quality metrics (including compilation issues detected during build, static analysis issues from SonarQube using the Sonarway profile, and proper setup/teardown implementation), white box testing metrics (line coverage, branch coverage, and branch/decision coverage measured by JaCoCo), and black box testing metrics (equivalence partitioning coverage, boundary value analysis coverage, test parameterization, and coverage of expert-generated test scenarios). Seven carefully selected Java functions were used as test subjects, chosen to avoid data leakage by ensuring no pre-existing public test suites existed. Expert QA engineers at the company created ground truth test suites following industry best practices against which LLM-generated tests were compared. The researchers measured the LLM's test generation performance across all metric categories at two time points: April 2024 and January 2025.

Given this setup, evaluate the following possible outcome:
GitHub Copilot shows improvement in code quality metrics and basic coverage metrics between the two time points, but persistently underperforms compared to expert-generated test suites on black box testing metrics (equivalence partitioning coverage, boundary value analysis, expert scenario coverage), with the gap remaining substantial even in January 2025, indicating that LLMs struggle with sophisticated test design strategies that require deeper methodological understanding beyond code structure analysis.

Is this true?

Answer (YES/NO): NO